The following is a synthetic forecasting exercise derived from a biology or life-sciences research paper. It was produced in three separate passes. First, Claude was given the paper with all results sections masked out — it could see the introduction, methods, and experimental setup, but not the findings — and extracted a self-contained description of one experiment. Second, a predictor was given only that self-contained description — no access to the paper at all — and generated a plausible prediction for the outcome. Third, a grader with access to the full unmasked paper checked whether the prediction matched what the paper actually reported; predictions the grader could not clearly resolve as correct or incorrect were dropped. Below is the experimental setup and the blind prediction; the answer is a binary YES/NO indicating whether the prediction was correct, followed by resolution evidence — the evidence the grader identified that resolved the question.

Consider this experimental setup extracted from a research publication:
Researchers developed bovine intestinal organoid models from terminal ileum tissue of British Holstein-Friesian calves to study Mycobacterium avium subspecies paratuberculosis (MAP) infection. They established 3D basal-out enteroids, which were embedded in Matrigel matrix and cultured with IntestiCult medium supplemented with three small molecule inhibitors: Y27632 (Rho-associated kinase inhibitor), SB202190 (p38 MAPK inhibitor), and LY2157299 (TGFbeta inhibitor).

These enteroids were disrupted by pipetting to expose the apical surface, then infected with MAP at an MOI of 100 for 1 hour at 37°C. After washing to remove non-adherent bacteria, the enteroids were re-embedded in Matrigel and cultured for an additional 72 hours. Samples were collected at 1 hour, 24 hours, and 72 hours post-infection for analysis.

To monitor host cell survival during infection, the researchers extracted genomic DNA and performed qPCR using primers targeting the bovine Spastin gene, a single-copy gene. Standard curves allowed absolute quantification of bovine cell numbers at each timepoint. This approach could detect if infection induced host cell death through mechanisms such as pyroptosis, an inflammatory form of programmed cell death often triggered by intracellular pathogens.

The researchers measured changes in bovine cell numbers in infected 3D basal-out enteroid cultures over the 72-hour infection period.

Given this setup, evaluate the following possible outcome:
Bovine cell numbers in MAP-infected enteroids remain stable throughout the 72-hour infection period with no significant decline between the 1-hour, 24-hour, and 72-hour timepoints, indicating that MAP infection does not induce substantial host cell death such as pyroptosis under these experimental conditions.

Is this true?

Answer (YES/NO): NO